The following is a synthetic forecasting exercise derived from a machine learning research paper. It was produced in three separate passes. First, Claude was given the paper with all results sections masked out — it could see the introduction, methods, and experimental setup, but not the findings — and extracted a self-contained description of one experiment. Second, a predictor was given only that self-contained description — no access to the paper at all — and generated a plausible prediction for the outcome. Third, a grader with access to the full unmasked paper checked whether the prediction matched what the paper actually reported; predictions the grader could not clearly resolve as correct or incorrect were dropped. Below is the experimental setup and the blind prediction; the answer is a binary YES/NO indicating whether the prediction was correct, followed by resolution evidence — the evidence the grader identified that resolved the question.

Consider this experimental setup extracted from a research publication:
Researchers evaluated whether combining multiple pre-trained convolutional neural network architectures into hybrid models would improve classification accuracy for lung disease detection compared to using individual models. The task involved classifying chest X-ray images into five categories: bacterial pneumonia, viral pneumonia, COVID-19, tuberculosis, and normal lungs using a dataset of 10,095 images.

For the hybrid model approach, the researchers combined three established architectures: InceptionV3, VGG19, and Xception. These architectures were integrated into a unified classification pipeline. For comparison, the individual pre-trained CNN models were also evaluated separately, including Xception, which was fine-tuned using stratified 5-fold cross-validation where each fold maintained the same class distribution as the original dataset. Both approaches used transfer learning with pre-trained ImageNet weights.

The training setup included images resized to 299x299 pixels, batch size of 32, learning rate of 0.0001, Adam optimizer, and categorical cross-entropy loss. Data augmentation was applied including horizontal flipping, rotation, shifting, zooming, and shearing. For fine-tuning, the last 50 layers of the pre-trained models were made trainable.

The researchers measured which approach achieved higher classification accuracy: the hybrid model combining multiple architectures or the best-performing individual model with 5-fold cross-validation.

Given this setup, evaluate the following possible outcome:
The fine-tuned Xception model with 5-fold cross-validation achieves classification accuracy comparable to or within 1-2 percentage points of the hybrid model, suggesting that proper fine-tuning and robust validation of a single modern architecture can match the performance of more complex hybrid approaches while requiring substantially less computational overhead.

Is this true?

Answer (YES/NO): NO